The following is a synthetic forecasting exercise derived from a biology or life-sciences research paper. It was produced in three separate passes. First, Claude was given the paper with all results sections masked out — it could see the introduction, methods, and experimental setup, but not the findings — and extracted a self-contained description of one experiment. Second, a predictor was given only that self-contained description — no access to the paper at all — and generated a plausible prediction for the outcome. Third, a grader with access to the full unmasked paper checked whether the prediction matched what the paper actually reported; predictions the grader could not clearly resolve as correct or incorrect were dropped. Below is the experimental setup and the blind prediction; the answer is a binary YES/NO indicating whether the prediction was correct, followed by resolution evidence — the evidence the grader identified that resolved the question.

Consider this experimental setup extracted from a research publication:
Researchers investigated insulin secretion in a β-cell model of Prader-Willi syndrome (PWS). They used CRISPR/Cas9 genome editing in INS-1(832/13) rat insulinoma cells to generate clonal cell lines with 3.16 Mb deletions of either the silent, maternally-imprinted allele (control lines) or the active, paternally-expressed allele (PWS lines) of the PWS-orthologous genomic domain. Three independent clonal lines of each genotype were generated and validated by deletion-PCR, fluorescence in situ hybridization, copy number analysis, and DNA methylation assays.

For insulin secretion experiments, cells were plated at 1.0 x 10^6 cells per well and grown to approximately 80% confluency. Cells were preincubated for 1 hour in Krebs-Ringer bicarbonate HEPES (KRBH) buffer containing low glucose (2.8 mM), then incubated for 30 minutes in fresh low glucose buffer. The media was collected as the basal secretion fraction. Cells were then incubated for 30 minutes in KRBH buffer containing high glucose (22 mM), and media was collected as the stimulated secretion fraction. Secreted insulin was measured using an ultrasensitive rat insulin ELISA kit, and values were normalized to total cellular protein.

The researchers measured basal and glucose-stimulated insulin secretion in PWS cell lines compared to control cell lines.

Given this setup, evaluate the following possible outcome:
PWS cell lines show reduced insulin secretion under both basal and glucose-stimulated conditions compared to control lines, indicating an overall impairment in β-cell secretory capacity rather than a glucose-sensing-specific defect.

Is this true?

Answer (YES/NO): YES